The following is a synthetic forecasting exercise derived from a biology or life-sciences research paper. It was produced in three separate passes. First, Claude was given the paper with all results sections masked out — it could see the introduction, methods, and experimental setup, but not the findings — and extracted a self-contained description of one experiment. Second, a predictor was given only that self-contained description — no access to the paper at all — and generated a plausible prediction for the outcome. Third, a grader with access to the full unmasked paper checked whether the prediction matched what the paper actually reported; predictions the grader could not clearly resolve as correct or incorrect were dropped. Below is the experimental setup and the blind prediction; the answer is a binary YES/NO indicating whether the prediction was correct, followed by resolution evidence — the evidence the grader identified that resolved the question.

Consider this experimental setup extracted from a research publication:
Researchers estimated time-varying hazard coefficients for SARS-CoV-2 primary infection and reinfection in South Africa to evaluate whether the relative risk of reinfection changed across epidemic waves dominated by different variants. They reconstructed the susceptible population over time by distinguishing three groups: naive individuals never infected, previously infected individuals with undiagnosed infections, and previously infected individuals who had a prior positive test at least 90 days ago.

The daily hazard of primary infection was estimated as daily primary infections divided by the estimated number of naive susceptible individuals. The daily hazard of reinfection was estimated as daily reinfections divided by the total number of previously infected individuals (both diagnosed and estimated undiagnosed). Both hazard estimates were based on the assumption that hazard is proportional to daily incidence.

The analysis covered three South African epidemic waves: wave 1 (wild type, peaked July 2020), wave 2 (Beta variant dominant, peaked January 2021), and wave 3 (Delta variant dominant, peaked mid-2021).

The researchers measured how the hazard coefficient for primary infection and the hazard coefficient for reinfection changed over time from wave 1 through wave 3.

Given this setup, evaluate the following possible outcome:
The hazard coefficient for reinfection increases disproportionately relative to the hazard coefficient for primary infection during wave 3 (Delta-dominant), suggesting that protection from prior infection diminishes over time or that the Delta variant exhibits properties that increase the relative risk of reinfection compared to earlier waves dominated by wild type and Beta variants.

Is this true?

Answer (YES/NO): NO